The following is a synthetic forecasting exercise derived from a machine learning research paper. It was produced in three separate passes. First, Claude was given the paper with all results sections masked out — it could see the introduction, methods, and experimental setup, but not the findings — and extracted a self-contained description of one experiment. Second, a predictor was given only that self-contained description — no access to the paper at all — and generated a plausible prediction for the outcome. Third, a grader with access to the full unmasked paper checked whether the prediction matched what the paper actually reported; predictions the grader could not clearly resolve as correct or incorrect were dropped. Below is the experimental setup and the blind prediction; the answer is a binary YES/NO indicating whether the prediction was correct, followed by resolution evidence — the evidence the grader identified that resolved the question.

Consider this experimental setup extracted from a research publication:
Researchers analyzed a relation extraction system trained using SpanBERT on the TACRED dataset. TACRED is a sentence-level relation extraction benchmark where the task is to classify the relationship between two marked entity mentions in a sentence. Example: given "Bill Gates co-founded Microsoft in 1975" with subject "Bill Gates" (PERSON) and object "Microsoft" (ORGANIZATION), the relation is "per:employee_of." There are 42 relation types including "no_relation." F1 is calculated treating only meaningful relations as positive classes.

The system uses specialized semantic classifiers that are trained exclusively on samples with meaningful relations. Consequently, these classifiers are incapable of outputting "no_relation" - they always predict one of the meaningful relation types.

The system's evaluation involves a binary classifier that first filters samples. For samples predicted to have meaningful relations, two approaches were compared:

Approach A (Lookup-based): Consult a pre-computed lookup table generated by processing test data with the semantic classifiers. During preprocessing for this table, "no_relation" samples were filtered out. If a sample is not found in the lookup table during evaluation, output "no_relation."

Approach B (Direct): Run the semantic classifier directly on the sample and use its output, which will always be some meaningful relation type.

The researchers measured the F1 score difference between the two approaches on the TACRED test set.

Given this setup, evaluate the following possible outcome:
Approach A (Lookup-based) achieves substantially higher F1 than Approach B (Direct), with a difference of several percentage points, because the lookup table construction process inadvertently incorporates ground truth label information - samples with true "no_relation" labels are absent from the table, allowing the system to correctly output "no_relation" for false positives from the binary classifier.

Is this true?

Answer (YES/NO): YES